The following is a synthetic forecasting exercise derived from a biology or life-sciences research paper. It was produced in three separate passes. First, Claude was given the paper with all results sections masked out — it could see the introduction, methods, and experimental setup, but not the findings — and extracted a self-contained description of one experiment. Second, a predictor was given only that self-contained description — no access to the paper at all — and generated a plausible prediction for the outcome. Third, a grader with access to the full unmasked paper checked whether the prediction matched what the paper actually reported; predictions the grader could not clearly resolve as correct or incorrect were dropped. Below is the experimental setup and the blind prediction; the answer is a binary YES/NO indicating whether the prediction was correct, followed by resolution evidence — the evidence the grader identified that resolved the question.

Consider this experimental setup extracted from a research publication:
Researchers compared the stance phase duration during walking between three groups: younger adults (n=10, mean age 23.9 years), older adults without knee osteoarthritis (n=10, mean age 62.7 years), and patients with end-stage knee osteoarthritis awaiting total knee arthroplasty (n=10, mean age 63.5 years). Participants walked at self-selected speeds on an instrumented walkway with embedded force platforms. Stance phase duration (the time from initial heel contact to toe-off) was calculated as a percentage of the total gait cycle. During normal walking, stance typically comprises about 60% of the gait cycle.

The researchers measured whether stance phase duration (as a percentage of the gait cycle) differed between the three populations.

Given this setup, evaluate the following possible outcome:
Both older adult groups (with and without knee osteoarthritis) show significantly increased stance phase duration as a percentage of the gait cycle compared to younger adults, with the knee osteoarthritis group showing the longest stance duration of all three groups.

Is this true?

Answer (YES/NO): NO